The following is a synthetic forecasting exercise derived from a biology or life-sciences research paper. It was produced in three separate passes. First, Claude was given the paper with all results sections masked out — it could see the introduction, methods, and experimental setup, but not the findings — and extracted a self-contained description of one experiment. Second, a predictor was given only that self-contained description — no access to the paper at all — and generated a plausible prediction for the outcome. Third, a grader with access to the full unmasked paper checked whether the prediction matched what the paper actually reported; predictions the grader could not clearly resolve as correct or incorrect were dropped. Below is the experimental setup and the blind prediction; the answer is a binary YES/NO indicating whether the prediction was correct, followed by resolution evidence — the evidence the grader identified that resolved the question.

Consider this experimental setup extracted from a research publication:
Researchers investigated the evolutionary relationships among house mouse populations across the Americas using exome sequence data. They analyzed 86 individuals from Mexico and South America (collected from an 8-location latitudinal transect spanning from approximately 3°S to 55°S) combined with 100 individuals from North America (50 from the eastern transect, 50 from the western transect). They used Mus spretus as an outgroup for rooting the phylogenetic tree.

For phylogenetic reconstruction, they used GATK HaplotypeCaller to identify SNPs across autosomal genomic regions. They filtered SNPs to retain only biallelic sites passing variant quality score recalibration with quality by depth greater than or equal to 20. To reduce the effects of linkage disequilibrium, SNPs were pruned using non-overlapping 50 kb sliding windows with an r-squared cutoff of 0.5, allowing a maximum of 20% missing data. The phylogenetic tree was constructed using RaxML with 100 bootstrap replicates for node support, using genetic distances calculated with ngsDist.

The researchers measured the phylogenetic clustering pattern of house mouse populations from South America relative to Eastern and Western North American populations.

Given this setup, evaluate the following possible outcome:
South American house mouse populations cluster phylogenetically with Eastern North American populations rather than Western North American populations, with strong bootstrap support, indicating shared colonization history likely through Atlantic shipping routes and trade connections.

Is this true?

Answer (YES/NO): NO